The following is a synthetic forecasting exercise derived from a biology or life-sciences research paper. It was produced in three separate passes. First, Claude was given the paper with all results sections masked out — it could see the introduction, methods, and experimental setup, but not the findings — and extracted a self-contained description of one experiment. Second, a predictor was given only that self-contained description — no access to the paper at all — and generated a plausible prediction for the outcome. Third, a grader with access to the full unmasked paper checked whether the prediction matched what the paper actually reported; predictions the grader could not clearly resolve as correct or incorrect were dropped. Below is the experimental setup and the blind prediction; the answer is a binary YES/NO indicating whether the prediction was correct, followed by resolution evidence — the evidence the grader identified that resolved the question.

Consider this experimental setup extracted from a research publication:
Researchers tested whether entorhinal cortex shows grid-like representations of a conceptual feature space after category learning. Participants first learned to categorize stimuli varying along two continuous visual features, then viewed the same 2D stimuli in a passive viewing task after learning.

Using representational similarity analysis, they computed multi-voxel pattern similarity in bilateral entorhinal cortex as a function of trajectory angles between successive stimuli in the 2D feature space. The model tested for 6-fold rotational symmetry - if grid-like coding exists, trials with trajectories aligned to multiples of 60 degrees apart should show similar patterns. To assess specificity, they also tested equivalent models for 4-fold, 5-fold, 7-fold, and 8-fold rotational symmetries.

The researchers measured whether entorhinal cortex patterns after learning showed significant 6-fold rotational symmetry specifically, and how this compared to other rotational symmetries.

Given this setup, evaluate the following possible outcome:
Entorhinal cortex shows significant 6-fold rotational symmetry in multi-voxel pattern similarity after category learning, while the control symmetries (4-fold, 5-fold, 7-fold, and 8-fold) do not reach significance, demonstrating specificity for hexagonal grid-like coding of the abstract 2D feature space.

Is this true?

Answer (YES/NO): YES